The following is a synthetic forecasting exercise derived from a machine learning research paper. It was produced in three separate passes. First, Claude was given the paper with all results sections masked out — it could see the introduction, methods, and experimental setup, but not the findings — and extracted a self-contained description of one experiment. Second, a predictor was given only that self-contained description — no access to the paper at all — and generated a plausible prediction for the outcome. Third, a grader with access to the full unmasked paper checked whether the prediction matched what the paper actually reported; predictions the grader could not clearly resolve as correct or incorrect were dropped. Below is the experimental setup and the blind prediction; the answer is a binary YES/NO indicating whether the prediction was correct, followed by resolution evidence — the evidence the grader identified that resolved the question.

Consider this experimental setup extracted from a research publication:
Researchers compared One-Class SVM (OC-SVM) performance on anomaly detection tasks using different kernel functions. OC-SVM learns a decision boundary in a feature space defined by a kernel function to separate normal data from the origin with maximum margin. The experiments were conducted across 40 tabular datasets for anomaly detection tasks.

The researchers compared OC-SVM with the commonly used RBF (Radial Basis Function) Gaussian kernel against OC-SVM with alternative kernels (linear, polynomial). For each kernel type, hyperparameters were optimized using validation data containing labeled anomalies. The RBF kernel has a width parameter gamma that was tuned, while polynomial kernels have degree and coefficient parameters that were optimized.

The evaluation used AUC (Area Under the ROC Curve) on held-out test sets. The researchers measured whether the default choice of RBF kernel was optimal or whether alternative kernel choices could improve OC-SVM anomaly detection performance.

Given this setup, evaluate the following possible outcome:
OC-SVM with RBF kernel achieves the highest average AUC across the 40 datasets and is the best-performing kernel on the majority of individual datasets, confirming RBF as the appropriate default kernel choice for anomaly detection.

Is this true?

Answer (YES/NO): NO